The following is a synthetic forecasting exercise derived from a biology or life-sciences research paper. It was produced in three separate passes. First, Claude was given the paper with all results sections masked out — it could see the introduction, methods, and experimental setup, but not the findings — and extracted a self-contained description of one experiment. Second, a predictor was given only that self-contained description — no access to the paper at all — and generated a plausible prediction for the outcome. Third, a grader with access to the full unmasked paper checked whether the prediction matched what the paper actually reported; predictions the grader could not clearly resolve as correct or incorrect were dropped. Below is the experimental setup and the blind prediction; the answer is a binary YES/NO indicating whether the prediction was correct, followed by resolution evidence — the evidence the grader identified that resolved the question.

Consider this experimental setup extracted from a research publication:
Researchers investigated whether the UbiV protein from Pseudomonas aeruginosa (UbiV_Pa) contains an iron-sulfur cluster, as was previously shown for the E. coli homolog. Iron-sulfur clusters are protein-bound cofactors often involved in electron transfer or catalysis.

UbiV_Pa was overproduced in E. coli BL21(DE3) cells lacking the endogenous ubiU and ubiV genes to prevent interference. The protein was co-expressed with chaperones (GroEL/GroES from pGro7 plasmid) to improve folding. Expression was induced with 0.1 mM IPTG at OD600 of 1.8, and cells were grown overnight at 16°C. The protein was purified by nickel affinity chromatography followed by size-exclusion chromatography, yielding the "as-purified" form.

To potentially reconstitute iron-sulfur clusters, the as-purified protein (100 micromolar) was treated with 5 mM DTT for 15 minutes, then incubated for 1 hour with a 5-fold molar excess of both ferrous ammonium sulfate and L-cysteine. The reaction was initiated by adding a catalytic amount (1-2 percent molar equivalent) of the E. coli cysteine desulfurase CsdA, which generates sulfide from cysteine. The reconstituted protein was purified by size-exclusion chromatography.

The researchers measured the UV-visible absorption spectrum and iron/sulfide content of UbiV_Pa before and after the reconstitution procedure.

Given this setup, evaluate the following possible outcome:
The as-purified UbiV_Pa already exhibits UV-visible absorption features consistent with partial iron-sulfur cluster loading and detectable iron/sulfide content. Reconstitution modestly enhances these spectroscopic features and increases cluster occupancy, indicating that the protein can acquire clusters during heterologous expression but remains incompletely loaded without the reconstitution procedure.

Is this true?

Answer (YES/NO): NO